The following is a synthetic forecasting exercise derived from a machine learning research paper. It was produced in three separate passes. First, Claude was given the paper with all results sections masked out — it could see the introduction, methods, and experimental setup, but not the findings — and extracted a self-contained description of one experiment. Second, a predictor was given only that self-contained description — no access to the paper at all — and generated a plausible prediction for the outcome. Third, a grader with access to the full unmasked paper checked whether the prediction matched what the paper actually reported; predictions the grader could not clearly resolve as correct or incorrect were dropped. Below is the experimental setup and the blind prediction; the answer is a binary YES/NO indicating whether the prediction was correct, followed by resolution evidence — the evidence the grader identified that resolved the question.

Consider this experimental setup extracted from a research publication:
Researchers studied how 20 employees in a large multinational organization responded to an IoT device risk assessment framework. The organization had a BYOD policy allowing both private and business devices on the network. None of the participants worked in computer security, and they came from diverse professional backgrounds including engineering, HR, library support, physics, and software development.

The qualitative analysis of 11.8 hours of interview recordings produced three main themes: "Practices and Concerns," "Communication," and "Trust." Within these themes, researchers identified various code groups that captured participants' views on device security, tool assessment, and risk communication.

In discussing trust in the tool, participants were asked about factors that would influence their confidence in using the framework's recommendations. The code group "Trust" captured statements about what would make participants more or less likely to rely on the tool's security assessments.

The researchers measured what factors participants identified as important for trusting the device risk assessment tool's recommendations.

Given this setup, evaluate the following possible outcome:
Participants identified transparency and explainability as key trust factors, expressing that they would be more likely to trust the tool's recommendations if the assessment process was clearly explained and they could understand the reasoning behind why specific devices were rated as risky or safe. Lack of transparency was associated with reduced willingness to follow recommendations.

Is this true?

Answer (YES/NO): NO